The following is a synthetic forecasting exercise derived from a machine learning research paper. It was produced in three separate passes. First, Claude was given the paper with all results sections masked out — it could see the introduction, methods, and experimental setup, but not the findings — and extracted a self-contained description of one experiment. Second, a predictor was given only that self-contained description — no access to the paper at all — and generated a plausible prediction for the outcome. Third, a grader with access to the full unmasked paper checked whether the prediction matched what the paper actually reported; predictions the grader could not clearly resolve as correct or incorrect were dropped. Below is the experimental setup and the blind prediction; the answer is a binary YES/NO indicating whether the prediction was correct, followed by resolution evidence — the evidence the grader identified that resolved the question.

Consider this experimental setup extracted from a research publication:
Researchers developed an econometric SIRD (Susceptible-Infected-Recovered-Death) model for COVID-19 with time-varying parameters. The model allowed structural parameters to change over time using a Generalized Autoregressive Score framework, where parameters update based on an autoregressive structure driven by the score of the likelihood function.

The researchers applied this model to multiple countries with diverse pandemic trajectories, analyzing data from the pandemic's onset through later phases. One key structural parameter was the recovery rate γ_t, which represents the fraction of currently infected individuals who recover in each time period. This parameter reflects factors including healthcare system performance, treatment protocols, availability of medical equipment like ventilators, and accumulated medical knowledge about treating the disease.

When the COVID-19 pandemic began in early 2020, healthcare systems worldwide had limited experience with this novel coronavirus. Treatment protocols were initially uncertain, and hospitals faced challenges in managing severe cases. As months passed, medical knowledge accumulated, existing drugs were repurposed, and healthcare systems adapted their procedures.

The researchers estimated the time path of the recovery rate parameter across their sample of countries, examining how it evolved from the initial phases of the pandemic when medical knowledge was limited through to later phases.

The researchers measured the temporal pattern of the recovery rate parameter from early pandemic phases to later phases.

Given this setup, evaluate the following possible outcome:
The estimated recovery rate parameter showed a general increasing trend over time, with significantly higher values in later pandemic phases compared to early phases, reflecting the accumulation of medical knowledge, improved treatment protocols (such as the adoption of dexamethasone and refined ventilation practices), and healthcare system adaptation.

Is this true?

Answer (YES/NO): NO